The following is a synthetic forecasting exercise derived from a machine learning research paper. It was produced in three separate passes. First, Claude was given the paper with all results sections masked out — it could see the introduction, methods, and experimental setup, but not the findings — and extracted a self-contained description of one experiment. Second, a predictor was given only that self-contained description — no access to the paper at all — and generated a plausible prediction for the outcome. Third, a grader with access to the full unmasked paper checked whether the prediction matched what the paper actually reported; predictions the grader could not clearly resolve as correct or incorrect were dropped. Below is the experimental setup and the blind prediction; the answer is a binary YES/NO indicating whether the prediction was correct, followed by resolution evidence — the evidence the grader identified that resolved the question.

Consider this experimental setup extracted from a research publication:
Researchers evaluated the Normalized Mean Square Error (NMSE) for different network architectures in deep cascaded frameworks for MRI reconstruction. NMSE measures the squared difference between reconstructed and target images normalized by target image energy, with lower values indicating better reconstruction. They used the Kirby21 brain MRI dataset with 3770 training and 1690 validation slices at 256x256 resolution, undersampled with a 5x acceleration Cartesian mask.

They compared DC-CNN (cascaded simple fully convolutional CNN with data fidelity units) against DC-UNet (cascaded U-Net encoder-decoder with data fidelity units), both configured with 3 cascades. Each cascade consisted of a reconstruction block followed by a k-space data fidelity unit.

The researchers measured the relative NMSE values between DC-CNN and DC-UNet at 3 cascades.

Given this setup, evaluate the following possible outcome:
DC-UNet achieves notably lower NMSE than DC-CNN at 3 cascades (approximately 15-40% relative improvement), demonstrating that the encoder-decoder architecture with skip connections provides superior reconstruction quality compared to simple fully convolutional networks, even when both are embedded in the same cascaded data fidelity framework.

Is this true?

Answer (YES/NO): YES